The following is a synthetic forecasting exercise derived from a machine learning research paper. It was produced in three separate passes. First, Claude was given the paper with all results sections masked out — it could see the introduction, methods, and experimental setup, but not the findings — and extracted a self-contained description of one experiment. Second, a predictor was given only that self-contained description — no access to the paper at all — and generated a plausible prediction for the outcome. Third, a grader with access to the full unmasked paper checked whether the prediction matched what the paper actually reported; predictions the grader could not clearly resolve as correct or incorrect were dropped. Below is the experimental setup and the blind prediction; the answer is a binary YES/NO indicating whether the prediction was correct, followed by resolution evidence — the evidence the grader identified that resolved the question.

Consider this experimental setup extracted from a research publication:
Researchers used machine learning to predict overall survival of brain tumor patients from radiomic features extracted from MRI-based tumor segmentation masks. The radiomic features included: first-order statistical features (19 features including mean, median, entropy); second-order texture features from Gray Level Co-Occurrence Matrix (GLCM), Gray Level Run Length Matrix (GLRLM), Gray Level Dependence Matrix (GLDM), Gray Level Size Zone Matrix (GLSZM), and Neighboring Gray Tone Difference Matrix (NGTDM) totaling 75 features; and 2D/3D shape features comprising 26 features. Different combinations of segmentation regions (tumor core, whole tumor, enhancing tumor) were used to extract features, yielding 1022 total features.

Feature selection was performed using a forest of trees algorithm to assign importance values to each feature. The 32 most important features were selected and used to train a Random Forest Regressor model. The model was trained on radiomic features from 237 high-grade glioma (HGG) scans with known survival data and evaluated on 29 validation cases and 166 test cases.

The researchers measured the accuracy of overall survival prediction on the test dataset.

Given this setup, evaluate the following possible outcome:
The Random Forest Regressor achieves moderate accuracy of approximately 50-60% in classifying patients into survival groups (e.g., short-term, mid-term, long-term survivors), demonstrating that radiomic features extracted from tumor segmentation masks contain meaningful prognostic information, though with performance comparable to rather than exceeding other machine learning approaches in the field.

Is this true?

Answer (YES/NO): NO